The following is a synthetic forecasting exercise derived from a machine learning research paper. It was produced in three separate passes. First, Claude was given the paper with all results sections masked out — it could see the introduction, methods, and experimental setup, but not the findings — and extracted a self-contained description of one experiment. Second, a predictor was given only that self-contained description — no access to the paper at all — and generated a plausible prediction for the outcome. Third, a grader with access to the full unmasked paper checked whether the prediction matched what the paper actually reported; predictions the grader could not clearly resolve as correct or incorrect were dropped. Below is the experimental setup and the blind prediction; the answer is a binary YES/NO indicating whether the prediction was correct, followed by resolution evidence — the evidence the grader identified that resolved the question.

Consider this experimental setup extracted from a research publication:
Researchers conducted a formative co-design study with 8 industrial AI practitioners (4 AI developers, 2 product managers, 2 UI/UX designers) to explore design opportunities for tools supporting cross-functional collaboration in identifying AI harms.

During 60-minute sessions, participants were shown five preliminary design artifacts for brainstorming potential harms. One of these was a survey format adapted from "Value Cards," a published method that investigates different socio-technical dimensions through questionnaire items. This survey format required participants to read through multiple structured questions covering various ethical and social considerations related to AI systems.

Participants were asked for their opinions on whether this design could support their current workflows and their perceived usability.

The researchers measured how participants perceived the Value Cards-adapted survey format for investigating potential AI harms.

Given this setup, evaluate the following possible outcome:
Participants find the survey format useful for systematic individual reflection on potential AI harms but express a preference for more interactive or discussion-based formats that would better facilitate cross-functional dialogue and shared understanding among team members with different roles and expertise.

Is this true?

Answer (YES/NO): NO